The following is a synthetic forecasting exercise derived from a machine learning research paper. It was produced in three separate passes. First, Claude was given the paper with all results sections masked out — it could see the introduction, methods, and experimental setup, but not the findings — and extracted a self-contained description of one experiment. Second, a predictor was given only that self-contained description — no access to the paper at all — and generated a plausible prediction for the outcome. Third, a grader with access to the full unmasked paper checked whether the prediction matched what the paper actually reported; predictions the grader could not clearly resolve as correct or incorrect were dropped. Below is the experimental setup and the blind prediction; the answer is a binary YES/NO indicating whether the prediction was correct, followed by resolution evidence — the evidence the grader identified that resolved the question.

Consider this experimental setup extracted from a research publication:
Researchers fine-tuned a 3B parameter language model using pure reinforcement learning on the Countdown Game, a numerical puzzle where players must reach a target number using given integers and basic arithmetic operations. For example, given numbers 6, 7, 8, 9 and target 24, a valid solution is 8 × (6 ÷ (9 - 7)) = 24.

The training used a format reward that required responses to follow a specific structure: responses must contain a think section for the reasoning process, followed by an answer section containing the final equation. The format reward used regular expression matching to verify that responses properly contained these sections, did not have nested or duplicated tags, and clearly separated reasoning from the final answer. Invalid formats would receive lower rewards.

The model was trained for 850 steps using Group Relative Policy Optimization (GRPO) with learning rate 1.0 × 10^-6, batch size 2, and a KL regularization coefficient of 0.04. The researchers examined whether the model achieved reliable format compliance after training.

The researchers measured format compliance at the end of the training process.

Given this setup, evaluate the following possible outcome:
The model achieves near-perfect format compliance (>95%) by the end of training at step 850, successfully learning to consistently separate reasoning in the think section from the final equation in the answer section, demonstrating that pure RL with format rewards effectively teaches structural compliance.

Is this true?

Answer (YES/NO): NO